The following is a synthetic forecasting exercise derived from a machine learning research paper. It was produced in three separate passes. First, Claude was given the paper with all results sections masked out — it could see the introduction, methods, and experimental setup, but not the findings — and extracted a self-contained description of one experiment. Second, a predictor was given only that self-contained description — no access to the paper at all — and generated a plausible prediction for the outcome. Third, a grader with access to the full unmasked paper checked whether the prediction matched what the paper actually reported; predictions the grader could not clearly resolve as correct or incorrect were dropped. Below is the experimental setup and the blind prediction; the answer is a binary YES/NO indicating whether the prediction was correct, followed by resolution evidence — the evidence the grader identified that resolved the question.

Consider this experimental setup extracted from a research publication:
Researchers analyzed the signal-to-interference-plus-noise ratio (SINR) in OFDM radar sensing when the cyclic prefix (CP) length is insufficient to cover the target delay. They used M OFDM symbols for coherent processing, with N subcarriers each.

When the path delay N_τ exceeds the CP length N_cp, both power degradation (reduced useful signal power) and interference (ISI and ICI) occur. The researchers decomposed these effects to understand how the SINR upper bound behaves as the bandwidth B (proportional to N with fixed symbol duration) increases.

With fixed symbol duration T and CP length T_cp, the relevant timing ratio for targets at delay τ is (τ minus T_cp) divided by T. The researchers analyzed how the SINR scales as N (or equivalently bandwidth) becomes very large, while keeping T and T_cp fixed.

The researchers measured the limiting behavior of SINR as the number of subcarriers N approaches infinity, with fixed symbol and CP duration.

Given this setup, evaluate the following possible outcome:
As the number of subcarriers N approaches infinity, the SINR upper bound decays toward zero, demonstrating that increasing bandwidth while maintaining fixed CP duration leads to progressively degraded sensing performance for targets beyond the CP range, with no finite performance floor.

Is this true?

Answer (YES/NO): NO